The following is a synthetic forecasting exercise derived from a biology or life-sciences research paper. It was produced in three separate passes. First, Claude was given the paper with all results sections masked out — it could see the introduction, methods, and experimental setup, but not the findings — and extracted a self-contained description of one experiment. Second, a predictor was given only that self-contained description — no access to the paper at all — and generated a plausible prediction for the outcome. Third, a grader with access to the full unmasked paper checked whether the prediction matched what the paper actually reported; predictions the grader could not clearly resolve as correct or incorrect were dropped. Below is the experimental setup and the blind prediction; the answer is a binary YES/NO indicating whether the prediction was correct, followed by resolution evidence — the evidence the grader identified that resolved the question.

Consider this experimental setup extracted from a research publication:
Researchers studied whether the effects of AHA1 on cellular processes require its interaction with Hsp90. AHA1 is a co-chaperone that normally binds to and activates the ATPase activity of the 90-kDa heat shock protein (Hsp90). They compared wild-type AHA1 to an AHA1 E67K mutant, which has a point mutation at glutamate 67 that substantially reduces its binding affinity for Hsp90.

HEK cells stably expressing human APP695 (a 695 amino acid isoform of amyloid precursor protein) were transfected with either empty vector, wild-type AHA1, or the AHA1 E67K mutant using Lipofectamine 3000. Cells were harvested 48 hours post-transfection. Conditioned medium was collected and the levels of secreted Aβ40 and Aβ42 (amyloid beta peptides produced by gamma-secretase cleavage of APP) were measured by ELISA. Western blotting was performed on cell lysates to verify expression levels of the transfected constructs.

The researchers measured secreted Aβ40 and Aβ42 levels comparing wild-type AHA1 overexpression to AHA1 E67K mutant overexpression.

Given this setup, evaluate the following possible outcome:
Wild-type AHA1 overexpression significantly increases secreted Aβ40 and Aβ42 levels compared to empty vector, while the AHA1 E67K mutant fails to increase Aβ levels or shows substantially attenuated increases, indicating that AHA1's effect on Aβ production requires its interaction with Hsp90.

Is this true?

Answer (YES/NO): NO